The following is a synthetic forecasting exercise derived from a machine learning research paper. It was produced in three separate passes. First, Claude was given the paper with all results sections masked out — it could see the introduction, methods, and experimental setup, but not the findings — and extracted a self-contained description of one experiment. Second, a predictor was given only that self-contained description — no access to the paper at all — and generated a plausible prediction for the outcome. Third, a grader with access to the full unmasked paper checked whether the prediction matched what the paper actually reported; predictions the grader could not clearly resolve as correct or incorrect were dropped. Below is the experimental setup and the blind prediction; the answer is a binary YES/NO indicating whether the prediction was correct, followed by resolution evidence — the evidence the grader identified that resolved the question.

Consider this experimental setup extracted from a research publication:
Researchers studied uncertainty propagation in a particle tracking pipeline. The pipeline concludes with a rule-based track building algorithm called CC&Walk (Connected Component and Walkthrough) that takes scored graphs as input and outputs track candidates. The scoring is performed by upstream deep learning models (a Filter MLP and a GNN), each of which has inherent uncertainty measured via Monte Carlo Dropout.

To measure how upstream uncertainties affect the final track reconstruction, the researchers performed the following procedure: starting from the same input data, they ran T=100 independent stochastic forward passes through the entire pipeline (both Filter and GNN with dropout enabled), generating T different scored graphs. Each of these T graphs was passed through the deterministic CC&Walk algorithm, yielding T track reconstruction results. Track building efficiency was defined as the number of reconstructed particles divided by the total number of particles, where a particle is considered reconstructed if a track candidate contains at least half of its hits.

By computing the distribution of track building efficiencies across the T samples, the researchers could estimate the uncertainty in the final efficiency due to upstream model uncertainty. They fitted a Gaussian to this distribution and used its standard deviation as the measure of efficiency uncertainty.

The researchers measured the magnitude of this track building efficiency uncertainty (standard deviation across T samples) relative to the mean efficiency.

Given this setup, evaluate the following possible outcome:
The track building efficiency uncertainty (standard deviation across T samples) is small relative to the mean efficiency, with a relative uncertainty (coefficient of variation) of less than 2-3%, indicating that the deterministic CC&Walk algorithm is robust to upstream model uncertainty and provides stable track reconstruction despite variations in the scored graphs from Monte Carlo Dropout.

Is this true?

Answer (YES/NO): YES